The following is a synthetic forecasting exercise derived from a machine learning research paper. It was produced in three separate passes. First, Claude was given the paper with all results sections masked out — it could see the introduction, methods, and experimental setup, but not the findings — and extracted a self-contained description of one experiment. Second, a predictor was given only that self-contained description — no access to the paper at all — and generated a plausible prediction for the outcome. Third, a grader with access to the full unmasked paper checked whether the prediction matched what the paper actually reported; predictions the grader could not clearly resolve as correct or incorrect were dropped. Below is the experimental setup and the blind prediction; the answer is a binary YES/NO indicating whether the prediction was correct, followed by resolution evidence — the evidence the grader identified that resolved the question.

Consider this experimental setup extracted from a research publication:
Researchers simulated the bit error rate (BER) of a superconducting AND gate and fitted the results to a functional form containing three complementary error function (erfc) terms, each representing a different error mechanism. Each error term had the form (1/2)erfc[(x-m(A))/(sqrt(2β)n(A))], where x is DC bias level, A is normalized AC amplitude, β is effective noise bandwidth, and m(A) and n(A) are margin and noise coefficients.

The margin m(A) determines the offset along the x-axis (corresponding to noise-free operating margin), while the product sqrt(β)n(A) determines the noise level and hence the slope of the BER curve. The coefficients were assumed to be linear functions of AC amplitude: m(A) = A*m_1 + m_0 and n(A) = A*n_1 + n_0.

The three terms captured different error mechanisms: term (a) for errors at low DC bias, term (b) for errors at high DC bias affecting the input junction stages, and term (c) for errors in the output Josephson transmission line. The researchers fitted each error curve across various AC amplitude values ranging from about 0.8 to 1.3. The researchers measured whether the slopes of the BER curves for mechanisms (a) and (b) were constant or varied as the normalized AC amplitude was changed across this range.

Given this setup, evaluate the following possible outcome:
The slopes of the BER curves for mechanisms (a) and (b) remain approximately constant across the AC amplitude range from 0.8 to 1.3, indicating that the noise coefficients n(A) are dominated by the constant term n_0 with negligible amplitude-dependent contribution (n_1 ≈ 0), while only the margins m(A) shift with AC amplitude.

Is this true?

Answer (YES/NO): YES